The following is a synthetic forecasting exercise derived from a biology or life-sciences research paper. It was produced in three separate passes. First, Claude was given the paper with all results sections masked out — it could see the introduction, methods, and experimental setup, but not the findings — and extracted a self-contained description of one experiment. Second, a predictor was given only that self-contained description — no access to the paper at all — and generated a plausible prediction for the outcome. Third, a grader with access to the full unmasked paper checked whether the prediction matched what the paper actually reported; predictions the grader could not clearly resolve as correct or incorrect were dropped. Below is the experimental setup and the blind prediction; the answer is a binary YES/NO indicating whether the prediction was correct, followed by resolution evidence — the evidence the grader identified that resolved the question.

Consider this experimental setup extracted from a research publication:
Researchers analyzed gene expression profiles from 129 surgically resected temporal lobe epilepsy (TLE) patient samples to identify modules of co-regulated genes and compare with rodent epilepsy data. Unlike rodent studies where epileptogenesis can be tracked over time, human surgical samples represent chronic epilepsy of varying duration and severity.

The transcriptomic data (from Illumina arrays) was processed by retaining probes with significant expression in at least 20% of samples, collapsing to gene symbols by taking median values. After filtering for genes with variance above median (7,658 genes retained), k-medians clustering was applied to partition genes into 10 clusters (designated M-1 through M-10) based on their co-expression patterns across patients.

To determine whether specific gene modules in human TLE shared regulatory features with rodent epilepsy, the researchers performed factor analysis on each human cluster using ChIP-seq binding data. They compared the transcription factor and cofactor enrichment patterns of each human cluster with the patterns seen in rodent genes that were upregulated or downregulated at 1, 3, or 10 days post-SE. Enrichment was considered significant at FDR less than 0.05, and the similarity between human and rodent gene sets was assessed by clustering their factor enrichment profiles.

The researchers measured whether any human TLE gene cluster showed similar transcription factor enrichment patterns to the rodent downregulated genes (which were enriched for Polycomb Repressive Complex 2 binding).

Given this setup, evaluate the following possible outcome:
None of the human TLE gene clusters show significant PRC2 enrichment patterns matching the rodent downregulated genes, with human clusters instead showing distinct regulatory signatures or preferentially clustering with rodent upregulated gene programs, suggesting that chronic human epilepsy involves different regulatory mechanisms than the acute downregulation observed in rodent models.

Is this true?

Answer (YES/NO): NO